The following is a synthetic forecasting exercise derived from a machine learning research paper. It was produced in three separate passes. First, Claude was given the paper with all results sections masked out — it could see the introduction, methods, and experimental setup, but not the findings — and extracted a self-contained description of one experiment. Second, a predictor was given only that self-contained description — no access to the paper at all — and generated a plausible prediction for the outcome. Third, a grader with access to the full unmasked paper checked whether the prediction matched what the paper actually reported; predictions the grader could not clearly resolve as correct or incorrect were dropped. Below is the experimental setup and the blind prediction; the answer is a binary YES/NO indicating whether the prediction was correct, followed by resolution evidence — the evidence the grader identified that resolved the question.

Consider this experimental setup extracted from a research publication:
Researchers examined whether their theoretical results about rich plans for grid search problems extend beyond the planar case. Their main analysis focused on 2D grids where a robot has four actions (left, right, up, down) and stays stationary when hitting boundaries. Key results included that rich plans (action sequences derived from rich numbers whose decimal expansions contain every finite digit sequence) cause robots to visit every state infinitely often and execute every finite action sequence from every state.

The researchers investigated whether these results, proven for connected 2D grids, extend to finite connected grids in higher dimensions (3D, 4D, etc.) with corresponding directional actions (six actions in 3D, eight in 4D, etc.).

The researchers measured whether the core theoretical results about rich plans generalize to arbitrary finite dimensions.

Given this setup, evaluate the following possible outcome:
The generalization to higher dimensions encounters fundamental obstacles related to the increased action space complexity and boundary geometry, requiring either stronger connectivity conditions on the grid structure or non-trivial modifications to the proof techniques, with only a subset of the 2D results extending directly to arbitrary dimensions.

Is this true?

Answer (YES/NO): NO